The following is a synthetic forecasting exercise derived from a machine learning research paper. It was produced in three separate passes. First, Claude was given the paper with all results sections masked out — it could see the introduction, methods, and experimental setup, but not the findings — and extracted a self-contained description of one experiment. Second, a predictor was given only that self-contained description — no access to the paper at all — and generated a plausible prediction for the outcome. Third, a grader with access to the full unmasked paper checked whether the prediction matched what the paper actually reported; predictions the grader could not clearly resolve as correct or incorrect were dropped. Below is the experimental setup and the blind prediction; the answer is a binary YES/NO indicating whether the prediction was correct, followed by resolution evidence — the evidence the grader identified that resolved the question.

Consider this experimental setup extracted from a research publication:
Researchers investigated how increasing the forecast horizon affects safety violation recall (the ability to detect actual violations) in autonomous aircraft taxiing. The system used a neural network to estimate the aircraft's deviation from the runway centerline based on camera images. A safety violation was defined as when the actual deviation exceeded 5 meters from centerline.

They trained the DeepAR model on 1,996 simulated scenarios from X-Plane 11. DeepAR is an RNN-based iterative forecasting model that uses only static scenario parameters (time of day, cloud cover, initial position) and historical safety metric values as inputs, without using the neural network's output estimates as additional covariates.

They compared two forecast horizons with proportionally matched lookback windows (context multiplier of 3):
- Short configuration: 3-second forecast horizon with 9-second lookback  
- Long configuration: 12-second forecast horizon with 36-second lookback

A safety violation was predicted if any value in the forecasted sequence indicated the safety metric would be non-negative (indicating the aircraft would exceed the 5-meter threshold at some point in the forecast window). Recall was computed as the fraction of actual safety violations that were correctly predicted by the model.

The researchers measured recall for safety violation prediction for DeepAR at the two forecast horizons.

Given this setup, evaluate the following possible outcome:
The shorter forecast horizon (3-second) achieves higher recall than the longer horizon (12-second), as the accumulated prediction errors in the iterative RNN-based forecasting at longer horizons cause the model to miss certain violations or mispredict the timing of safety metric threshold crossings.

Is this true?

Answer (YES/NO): YES